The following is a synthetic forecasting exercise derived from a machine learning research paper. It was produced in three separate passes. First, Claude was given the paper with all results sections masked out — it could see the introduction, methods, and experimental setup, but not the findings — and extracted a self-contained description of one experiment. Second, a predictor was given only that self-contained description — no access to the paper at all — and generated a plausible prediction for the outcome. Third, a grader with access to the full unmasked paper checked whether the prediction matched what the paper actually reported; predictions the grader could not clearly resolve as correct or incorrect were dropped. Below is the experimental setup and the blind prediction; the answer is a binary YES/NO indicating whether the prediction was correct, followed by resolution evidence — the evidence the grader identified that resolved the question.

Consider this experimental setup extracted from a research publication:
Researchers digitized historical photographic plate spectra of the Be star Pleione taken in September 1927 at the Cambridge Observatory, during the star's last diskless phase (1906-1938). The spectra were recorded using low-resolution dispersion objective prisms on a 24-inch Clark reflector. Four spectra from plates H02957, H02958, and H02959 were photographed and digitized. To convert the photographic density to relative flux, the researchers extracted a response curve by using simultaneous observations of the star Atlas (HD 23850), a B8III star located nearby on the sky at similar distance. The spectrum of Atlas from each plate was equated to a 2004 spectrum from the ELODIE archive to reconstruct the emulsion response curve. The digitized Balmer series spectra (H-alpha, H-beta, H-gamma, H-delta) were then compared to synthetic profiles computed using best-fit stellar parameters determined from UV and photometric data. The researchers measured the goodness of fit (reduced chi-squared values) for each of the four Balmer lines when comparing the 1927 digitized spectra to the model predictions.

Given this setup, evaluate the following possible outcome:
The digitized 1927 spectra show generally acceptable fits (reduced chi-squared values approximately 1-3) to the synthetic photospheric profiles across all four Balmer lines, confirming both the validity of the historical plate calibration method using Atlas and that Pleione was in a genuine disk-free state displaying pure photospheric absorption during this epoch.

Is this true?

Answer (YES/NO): YES